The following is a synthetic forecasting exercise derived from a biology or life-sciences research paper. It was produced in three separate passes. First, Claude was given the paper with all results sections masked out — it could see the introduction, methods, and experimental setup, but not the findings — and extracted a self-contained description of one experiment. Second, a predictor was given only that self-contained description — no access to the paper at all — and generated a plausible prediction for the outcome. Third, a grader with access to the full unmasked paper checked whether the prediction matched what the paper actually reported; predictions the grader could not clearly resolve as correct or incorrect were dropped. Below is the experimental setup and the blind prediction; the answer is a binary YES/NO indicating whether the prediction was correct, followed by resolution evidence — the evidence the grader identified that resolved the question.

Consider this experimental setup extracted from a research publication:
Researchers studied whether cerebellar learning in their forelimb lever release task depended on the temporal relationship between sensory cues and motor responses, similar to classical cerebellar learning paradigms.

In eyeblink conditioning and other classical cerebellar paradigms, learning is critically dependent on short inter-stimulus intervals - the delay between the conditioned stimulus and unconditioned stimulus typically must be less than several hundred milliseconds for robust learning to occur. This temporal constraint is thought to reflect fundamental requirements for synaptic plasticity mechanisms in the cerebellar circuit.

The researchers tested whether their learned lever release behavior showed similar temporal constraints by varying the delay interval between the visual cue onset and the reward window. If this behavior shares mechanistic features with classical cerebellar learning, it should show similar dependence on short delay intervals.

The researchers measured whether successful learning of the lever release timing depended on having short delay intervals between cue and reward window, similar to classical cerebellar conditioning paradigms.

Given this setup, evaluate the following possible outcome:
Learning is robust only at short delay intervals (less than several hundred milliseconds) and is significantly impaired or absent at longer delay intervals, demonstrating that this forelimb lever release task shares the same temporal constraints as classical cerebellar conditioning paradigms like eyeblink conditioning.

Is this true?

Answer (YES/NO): NO